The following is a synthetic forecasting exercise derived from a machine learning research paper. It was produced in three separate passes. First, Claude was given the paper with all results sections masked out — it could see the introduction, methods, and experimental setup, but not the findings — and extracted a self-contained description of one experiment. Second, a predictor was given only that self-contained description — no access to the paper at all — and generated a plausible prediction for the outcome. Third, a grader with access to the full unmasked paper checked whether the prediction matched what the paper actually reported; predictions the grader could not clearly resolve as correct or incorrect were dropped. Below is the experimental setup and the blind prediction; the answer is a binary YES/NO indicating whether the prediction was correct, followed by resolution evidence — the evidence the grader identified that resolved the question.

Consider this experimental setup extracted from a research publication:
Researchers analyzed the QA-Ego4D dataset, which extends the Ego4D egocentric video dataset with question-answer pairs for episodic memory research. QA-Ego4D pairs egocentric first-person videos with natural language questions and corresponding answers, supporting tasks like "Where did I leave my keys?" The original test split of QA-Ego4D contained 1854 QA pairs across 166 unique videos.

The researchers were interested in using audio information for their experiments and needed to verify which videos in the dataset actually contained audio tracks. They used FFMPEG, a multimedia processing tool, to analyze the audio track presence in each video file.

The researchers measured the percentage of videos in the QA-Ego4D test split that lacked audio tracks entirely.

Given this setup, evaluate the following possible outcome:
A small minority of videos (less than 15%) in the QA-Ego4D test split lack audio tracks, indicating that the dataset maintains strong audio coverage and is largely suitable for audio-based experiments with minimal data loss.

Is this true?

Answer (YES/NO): NO